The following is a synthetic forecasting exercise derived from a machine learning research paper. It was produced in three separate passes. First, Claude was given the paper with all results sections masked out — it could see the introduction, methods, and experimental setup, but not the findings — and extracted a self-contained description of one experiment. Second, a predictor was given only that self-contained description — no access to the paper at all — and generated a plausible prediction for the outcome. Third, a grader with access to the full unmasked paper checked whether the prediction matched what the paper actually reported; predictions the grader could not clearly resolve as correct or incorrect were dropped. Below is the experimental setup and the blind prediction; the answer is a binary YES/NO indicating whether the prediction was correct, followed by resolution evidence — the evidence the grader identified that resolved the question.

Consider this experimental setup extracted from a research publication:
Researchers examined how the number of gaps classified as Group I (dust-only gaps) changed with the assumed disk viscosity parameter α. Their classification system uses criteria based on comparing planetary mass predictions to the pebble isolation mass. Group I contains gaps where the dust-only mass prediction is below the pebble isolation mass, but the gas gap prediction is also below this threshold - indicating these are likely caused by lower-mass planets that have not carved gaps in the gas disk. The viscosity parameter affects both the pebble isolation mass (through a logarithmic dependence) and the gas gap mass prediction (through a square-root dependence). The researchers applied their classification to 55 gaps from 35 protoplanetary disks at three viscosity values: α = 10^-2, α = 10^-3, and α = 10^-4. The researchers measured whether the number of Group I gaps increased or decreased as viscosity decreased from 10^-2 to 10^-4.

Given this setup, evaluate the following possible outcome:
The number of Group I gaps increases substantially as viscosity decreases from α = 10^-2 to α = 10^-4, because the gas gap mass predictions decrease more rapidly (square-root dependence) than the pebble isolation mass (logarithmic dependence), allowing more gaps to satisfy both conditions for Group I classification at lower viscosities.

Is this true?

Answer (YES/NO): YES